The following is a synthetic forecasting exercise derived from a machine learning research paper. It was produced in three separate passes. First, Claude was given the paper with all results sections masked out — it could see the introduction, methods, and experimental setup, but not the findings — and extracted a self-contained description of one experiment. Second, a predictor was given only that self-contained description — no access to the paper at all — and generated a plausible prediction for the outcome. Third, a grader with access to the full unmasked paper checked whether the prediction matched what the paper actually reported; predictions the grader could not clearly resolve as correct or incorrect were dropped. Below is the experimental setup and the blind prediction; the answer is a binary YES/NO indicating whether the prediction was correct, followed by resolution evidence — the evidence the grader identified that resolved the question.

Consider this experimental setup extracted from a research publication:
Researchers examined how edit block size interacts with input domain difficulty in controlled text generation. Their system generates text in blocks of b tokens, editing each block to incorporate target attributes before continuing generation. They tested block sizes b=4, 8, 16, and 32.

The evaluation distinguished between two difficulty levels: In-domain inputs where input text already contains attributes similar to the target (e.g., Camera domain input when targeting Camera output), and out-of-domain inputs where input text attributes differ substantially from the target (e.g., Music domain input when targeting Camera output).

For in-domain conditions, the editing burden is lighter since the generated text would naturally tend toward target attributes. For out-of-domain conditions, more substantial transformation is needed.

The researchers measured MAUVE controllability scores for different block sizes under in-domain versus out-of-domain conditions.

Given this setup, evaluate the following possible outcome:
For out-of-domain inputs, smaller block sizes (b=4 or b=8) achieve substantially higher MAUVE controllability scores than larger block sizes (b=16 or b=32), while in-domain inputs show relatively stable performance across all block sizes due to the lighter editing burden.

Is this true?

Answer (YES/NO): YES